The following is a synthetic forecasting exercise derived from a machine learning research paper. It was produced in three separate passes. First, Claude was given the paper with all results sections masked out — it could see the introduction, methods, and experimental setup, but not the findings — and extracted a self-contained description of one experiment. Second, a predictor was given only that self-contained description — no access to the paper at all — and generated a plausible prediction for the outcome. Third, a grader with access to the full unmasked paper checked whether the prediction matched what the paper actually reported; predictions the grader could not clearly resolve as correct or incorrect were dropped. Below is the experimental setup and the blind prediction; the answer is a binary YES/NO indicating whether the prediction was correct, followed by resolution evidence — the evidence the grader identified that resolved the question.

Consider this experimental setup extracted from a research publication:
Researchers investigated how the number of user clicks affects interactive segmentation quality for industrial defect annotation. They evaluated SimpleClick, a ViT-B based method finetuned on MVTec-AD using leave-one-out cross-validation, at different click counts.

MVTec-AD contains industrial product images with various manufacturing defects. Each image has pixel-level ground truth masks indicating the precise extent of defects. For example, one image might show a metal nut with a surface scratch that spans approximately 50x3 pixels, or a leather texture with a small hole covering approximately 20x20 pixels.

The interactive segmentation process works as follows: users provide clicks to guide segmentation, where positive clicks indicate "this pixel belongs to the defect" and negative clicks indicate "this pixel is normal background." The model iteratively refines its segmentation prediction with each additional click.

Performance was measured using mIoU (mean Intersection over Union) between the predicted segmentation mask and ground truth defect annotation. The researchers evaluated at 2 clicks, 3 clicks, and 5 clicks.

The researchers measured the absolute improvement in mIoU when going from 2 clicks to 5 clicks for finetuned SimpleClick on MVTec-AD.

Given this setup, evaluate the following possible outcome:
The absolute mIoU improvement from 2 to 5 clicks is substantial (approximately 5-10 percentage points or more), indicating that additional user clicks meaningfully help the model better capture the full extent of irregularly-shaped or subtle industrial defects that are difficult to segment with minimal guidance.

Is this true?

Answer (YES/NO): YES